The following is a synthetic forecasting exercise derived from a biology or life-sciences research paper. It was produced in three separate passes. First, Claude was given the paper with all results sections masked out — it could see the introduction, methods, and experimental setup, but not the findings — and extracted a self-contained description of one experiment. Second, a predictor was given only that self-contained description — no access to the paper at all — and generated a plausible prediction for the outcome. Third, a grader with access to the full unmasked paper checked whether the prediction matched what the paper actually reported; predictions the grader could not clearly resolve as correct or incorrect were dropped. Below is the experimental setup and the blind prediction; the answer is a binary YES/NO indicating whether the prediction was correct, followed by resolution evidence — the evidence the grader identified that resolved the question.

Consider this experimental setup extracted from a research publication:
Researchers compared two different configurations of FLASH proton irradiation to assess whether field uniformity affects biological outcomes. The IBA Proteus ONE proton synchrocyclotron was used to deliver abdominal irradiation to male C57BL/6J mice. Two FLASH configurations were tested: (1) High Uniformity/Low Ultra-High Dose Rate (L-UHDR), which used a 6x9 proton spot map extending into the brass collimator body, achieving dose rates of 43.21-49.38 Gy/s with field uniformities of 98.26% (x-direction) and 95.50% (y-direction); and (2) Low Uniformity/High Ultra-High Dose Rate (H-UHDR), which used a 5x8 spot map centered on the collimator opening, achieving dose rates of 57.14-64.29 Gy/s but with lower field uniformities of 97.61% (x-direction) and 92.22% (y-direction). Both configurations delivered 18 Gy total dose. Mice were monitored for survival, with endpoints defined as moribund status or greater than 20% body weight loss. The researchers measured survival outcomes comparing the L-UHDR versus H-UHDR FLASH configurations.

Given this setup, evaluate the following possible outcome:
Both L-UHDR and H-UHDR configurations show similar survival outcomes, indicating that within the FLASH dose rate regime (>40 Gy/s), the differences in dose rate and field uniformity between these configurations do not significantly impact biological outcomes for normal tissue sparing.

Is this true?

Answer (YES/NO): YES